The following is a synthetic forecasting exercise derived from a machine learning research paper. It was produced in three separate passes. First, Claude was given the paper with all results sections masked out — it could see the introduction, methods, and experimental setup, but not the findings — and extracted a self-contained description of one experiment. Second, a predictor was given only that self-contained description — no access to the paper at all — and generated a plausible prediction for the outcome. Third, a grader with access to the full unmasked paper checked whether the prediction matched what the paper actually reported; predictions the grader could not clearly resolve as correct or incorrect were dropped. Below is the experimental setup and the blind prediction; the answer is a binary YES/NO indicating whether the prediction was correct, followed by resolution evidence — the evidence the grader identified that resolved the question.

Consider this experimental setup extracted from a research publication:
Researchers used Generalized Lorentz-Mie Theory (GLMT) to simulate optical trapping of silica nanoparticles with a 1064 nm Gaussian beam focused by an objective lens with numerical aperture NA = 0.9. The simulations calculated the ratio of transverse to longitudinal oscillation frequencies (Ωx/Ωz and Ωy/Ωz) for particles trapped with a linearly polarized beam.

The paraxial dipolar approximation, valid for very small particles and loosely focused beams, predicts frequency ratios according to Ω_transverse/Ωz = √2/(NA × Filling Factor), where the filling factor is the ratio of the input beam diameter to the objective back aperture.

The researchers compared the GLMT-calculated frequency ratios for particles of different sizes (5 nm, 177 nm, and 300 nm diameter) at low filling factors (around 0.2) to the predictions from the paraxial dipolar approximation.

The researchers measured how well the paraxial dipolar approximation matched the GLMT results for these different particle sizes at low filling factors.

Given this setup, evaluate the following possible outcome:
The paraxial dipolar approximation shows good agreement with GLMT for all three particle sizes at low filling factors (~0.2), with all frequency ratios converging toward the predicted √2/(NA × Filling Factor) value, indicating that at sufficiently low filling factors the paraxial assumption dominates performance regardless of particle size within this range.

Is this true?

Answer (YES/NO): NO